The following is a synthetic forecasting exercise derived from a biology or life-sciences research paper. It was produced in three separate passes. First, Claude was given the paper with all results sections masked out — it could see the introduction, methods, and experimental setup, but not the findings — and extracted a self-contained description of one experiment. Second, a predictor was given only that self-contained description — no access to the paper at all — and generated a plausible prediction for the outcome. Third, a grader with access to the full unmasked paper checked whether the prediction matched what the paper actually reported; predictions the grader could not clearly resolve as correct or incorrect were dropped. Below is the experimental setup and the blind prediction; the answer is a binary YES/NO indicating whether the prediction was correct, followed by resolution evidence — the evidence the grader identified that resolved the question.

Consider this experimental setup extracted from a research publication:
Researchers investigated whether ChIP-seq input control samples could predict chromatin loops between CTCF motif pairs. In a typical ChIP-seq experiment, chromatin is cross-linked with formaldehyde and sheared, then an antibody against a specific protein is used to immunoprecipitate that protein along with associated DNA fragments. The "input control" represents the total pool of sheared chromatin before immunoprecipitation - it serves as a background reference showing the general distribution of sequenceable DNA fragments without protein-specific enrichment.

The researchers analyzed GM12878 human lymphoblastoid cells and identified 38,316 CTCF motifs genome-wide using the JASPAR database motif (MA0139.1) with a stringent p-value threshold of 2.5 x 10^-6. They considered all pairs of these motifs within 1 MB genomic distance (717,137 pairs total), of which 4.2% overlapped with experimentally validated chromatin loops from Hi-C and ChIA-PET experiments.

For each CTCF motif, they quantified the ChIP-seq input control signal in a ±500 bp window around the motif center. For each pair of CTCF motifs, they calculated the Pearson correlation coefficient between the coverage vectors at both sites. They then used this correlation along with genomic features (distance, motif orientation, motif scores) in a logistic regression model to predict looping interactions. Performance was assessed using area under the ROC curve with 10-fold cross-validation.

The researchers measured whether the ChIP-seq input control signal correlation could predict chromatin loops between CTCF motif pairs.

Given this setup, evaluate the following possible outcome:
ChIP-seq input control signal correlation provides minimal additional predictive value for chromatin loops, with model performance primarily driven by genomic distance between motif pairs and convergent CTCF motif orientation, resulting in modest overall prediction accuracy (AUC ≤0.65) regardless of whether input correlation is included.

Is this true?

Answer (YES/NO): NO